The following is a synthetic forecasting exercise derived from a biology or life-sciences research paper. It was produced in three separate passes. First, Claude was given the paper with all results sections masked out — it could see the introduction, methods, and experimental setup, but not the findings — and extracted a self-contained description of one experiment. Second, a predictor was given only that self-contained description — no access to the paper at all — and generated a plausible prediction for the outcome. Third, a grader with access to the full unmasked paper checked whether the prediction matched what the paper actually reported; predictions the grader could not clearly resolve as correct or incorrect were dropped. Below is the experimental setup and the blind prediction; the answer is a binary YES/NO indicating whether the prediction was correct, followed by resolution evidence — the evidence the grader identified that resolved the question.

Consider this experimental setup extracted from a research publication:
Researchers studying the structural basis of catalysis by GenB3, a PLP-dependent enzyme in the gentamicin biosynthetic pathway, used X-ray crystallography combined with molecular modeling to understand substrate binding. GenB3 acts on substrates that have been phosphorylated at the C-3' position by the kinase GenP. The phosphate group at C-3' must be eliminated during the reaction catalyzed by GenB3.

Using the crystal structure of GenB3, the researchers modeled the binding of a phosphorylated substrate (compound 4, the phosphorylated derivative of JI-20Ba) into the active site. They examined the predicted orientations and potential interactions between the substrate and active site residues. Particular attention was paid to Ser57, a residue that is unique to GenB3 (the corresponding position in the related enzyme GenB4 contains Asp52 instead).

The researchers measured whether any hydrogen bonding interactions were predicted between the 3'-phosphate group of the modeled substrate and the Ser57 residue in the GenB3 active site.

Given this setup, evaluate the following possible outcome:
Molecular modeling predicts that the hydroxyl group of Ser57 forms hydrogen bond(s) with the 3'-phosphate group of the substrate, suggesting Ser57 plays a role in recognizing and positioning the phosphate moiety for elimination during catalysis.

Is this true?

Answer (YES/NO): YES